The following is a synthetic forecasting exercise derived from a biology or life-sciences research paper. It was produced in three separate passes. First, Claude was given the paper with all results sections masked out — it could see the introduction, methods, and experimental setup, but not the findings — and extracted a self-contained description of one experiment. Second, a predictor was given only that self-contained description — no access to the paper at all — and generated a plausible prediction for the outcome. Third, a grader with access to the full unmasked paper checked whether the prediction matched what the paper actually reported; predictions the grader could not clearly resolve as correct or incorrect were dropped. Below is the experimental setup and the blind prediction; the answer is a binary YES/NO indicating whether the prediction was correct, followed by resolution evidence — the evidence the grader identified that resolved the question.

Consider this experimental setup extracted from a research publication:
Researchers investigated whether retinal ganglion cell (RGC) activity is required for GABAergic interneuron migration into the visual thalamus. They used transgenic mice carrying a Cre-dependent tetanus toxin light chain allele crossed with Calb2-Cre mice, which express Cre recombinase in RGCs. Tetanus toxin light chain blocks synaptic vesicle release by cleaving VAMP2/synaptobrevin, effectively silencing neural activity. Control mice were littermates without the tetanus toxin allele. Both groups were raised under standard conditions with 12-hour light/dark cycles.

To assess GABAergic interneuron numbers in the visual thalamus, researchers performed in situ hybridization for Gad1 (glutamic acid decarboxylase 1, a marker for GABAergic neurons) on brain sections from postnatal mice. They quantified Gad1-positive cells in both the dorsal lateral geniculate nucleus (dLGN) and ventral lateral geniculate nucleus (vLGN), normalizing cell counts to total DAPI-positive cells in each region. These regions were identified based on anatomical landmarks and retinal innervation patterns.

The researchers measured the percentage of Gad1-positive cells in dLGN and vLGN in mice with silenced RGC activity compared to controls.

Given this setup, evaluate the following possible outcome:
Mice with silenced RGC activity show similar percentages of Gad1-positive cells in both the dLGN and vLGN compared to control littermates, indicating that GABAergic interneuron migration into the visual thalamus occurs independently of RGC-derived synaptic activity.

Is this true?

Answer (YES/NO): YES